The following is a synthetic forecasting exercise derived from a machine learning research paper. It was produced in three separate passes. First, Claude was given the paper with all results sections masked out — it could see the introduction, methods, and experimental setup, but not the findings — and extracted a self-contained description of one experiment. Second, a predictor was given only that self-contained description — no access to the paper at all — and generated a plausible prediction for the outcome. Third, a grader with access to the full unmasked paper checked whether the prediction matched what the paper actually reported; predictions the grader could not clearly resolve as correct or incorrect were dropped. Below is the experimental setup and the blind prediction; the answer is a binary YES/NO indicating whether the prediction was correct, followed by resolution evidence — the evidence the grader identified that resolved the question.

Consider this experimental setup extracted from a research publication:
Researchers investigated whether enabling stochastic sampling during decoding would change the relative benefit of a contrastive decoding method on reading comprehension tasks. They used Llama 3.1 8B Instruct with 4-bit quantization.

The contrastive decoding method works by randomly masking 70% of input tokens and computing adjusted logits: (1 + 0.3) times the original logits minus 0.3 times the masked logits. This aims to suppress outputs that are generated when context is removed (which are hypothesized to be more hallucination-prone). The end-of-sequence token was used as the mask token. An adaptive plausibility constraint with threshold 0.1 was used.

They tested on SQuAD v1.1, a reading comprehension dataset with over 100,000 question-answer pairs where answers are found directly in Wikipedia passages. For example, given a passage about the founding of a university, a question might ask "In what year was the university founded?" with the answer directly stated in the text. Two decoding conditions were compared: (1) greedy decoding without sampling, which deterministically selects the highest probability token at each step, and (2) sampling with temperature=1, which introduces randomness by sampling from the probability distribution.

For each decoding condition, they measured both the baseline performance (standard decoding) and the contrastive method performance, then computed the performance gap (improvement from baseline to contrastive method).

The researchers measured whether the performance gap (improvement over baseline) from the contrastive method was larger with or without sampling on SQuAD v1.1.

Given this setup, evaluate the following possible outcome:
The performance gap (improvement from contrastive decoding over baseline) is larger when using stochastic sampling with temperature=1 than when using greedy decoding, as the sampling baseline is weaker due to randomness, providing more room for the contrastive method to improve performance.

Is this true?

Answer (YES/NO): YES